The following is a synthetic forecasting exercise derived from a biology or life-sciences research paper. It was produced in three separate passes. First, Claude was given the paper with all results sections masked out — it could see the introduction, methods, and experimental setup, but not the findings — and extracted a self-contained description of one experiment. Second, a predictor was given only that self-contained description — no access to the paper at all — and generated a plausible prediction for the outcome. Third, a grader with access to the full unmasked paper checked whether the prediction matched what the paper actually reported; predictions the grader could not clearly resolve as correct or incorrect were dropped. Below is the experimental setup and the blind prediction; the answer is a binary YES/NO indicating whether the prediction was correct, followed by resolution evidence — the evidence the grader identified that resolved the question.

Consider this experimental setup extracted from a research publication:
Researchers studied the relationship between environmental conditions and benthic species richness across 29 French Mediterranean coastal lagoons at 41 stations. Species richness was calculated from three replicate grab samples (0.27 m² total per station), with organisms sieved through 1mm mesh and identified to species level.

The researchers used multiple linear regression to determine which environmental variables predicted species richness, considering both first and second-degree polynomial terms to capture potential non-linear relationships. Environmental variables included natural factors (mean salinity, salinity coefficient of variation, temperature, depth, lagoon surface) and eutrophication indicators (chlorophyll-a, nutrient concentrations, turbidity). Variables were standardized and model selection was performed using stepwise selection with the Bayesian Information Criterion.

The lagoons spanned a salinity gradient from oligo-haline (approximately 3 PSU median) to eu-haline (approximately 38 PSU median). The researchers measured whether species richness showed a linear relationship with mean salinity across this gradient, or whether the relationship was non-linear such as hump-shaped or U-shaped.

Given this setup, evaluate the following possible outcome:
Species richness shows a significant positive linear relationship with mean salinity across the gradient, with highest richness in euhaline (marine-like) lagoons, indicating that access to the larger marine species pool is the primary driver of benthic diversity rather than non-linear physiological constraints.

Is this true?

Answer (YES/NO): YES